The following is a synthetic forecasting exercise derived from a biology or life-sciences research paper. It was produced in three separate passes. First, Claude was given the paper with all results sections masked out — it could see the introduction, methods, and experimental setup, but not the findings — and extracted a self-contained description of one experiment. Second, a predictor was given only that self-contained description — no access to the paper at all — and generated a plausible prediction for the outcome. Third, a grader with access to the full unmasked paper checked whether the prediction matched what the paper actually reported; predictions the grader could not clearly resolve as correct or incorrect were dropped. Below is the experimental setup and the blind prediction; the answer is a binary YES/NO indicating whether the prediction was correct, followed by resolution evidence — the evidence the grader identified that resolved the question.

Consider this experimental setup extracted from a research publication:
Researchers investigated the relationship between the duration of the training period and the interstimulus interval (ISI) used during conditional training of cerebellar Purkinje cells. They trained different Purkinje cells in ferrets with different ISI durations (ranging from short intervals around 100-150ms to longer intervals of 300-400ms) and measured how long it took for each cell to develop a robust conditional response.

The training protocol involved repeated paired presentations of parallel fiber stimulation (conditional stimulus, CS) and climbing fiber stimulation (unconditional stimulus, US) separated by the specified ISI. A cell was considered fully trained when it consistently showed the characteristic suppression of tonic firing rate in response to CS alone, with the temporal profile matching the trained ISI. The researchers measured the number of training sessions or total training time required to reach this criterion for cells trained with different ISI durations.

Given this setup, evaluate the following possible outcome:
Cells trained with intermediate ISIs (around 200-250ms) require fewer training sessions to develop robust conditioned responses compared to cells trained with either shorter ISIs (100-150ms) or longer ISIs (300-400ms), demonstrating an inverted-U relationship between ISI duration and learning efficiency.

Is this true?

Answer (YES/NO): NO